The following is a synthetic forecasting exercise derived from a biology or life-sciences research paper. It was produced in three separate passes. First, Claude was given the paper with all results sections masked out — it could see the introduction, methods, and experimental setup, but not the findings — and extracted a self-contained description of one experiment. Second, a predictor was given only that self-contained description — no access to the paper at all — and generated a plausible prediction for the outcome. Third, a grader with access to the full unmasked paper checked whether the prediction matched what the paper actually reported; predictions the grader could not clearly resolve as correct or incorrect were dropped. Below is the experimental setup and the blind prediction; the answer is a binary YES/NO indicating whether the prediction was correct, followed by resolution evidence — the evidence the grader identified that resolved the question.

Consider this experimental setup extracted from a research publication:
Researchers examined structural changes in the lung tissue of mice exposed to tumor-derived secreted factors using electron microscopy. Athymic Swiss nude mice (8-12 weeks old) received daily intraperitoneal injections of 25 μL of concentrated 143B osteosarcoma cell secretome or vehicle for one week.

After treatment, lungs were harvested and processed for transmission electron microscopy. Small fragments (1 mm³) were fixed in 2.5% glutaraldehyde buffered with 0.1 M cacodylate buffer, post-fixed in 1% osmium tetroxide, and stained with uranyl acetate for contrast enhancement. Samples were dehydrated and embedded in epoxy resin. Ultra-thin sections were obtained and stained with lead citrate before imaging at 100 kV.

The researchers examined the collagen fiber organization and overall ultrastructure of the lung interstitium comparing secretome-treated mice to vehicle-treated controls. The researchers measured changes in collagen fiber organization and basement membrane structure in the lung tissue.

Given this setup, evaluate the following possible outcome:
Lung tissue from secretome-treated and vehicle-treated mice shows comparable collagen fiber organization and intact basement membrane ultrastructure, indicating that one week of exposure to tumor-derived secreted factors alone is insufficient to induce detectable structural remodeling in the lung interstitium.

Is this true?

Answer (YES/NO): NO